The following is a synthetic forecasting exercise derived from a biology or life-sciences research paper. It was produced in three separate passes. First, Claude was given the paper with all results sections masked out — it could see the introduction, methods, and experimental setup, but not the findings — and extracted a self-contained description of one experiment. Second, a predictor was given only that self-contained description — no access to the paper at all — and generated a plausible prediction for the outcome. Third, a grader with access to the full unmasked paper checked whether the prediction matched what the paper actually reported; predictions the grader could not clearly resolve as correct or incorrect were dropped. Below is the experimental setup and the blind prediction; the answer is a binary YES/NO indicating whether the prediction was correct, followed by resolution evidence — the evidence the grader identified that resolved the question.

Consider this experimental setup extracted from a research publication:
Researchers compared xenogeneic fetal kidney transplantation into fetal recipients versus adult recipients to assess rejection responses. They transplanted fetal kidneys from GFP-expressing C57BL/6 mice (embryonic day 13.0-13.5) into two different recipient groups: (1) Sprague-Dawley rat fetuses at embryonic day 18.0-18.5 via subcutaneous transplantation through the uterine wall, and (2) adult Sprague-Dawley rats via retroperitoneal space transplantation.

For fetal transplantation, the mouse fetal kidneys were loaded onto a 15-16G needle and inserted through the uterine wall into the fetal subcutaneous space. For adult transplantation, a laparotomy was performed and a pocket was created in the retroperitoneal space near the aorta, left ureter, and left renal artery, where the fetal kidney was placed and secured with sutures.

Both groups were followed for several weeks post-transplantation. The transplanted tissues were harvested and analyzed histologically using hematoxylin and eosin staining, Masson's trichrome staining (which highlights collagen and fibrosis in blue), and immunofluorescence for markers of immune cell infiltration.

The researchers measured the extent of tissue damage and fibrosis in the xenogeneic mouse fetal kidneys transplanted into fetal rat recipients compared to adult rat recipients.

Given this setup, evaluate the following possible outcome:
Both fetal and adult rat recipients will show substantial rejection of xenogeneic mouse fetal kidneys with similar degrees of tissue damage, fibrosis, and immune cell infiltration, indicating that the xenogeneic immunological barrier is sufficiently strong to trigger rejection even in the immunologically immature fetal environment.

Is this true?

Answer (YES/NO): NO